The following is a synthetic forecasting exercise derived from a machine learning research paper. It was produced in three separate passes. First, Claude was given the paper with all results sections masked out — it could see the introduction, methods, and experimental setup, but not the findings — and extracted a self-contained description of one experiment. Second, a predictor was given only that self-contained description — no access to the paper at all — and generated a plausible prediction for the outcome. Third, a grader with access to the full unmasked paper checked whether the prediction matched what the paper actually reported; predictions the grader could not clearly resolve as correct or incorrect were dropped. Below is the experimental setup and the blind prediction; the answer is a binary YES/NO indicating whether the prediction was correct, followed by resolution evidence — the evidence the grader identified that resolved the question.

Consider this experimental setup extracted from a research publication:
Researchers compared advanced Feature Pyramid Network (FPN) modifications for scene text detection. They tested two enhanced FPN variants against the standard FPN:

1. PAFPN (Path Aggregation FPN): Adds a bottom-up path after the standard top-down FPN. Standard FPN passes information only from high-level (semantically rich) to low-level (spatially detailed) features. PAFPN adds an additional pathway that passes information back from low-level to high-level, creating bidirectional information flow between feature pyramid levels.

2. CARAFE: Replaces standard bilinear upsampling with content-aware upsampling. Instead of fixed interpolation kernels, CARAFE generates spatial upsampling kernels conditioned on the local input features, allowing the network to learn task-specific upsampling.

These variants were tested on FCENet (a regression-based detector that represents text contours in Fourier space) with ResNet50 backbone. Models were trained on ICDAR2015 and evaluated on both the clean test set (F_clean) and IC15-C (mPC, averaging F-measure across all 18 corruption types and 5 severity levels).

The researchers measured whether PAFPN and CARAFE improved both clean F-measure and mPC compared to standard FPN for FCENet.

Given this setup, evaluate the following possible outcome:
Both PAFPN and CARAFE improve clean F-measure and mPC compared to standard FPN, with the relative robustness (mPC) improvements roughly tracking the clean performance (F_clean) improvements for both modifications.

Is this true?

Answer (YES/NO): NO